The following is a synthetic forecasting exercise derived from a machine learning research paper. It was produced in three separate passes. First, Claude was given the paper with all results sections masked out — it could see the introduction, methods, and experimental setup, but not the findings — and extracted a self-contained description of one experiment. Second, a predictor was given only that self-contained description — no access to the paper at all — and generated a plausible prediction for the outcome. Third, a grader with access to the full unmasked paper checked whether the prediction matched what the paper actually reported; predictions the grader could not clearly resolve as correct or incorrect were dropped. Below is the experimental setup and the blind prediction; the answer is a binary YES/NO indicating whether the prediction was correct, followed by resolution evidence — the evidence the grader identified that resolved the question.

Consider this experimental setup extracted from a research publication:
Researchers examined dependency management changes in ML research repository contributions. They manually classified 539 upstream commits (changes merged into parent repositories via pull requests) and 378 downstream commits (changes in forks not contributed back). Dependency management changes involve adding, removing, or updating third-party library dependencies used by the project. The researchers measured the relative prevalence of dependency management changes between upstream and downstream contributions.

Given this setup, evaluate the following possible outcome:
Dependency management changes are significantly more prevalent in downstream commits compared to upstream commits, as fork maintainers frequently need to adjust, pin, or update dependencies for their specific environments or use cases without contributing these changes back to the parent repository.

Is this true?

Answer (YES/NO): NO